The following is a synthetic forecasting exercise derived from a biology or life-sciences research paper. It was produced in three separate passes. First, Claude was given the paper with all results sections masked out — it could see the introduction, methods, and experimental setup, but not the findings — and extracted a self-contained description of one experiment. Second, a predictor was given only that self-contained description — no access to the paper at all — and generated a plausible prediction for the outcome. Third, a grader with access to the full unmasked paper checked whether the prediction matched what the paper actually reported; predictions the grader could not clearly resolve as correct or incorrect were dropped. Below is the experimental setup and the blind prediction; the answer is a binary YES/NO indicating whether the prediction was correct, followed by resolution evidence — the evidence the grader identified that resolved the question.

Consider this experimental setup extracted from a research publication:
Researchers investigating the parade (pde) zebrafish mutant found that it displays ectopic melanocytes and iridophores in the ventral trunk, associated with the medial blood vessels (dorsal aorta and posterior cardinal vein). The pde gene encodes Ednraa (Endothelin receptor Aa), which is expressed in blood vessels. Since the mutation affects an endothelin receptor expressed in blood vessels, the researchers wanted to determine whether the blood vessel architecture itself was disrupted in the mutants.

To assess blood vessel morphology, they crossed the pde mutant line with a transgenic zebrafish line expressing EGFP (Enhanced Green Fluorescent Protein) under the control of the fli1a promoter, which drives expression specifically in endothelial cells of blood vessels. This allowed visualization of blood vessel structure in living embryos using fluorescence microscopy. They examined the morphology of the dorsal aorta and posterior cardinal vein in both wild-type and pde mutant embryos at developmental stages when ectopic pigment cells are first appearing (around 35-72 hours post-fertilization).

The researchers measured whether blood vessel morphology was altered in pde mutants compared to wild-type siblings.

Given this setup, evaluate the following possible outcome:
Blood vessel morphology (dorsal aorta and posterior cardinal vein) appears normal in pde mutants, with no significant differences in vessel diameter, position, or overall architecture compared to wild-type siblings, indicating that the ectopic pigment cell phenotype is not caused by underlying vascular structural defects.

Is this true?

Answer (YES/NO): YES